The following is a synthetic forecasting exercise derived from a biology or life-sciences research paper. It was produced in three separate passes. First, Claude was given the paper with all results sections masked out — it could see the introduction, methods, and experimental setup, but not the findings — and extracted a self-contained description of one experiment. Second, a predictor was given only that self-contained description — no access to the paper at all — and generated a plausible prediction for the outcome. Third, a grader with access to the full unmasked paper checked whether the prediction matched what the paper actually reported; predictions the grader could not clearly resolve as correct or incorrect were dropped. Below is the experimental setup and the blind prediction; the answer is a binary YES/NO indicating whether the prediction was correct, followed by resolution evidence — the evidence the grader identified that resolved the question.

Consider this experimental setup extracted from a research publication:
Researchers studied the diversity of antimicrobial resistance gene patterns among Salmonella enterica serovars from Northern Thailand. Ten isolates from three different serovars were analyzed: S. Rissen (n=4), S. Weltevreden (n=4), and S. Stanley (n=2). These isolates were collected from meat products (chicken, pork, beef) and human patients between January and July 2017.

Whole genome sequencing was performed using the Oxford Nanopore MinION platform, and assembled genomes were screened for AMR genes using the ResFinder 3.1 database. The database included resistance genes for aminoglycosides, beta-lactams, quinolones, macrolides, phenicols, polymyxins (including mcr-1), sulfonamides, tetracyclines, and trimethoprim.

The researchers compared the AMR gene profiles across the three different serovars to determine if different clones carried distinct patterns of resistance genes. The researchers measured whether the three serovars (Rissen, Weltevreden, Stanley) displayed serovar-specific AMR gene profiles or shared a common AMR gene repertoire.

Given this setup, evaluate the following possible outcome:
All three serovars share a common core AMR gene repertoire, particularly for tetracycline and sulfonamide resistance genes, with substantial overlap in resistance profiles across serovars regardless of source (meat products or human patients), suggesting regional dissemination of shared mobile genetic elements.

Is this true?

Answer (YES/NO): NO